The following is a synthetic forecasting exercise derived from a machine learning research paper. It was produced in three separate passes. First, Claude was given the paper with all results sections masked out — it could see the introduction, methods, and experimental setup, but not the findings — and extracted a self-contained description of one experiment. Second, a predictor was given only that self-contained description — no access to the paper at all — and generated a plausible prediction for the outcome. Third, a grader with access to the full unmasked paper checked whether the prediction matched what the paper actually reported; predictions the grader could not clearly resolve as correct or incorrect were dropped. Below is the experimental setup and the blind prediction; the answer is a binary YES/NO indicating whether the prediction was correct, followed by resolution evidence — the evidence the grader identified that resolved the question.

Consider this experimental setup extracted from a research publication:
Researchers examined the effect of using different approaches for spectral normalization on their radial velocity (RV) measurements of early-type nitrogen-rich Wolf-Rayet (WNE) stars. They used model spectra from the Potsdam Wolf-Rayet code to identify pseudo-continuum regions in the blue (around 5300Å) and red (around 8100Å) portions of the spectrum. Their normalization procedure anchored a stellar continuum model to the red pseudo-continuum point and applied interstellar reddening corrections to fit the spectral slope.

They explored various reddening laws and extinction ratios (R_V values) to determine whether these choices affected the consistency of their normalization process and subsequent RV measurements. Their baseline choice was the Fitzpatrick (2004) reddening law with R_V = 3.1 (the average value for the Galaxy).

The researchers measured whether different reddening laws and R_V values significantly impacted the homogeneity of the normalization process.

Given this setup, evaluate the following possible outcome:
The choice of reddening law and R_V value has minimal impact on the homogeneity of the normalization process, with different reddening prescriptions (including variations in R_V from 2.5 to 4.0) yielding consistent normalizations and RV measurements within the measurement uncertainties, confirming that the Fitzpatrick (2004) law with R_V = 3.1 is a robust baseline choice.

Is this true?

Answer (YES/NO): NO